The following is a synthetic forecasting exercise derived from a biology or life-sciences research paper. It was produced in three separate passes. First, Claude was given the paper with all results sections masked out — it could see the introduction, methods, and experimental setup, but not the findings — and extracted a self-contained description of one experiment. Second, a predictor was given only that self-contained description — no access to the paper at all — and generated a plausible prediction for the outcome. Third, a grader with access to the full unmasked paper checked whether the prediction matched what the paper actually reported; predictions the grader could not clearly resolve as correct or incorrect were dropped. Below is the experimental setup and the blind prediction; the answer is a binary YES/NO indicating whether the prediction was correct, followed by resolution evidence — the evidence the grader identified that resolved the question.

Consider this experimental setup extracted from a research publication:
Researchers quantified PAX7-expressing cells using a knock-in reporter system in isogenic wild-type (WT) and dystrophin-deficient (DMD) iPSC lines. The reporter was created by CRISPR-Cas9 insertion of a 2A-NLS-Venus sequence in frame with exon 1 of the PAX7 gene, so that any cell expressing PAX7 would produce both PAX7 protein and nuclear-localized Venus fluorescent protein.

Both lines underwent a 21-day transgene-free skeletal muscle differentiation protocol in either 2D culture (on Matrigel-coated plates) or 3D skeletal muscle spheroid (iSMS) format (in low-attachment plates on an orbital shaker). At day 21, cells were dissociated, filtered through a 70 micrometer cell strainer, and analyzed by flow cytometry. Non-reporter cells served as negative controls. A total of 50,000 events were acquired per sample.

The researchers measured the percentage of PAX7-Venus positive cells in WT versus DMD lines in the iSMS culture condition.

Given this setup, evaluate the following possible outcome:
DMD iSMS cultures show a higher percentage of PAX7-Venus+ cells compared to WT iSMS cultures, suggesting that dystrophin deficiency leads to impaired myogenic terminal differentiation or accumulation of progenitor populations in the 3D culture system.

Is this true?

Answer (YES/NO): NO